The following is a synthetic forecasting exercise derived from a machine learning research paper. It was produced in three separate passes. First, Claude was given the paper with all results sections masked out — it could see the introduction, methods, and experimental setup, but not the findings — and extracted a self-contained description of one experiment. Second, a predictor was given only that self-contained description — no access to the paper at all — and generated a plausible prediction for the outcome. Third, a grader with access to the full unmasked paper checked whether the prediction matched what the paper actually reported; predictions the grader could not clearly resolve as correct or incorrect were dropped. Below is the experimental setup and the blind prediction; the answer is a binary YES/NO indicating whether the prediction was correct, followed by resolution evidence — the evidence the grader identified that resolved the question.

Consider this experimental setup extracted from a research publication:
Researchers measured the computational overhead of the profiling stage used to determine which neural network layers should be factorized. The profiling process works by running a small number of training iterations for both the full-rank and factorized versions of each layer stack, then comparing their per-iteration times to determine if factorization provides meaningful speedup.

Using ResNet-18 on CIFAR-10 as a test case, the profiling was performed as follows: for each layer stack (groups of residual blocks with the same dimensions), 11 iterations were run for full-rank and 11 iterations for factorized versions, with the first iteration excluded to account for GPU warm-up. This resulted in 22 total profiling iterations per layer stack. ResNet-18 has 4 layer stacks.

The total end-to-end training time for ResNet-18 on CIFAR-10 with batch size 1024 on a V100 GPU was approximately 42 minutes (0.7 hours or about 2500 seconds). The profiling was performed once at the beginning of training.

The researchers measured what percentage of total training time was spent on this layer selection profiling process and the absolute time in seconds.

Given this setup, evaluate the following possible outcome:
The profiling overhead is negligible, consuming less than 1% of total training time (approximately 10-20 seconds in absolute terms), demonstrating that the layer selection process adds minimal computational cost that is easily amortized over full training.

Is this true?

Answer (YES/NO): NO